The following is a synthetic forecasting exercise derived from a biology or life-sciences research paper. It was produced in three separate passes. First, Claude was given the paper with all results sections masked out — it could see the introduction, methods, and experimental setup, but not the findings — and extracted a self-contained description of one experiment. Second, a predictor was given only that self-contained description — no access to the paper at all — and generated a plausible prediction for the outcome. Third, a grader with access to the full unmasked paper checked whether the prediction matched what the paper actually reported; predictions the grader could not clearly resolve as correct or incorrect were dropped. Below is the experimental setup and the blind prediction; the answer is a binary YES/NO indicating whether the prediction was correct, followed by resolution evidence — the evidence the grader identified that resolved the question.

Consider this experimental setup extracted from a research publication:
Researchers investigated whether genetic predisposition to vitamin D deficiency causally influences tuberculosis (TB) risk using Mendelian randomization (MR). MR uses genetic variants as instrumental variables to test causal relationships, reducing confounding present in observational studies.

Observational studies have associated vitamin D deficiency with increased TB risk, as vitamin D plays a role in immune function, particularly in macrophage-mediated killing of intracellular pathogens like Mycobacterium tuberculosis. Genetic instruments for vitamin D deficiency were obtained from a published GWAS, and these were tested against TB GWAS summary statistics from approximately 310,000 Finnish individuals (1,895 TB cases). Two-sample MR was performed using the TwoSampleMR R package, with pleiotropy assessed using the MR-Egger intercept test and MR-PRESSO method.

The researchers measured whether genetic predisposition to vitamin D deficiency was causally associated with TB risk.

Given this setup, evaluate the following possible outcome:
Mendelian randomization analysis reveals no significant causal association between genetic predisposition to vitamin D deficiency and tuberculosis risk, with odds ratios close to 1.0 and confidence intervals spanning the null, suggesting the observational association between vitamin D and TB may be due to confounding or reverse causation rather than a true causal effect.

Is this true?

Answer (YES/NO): YES